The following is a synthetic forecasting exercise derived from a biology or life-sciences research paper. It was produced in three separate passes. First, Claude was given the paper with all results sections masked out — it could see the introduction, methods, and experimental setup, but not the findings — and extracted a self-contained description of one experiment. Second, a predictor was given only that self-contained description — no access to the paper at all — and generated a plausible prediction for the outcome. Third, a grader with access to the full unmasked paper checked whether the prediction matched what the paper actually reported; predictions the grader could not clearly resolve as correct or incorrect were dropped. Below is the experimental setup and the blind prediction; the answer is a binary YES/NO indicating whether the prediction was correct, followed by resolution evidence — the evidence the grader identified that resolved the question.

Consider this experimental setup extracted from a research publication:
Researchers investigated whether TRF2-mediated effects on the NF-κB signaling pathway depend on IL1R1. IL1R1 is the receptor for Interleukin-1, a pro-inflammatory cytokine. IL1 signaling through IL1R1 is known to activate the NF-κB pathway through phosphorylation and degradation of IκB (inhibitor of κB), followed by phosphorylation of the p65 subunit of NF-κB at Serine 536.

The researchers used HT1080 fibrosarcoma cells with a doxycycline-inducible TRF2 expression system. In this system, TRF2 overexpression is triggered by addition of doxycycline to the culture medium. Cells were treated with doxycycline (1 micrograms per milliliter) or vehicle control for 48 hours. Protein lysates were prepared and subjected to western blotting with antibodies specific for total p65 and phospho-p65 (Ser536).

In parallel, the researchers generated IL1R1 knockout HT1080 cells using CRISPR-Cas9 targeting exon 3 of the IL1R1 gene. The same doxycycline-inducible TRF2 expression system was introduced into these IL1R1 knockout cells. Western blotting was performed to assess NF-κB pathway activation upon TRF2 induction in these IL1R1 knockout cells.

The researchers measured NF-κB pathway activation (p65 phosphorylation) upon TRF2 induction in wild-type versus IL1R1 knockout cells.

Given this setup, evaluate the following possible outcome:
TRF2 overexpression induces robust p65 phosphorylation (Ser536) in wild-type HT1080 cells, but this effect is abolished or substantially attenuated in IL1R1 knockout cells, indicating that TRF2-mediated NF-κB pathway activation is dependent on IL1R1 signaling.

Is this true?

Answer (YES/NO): YES